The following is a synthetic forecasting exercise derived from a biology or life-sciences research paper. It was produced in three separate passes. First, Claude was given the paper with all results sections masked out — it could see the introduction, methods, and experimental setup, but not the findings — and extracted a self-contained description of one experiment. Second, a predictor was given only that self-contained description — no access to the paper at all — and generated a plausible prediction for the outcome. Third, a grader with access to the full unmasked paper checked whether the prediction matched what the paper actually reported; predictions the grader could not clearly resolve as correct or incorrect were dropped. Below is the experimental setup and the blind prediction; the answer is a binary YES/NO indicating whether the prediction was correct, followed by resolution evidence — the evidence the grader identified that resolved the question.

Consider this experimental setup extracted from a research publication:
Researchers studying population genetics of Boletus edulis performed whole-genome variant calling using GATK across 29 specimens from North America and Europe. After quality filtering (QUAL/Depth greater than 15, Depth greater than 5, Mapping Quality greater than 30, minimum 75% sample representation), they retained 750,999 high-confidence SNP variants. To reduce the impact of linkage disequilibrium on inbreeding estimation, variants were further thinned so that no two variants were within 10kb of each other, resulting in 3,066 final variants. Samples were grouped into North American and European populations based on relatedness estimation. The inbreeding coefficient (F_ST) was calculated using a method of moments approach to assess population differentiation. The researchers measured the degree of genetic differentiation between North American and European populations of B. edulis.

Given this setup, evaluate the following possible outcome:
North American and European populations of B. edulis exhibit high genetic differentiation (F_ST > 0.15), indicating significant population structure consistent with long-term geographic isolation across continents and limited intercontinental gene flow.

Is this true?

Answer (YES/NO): NO